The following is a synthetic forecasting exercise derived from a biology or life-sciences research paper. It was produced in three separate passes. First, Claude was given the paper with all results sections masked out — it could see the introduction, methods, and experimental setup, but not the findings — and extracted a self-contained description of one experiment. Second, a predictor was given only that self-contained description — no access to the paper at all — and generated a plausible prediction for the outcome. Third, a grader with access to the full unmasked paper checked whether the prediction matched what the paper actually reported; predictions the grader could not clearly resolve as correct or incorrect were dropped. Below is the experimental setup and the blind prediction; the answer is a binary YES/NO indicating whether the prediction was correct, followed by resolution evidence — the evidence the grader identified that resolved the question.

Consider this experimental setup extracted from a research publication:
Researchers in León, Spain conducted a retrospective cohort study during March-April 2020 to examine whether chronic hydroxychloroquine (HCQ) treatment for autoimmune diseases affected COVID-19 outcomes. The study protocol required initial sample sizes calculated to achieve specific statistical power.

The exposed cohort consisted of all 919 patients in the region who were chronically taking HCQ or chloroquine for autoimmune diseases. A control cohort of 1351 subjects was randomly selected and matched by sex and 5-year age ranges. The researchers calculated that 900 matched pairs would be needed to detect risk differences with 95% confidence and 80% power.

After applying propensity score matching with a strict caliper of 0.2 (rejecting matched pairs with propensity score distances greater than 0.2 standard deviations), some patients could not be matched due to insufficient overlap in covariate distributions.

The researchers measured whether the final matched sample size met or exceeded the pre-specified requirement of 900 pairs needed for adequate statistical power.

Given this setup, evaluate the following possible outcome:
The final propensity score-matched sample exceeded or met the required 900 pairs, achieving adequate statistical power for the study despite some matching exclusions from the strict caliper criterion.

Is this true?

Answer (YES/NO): NO